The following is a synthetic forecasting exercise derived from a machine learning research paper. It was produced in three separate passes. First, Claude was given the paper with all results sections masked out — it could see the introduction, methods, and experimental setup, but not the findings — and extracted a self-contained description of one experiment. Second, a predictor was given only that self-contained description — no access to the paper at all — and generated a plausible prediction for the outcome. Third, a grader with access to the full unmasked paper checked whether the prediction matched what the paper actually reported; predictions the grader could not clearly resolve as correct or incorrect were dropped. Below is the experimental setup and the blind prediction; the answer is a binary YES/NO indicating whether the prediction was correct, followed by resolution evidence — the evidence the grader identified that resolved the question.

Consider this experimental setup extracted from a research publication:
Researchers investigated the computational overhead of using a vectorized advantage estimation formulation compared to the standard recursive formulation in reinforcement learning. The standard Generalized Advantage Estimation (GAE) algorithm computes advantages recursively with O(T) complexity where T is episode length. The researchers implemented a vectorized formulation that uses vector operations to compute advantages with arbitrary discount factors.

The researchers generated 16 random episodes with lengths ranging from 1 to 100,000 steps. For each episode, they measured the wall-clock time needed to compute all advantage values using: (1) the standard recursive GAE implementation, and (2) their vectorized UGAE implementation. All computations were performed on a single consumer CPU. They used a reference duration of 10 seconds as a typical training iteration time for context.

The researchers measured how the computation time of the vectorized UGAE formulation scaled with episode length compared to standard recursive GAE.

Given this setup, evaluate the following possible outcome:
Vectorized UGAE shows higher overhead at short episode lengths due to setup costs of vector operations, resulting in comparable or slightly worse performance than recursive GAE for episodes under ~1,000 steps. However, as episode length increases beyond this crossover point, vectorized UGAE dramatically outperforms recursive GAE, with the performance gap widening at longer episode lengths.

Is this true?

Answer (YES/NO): NO